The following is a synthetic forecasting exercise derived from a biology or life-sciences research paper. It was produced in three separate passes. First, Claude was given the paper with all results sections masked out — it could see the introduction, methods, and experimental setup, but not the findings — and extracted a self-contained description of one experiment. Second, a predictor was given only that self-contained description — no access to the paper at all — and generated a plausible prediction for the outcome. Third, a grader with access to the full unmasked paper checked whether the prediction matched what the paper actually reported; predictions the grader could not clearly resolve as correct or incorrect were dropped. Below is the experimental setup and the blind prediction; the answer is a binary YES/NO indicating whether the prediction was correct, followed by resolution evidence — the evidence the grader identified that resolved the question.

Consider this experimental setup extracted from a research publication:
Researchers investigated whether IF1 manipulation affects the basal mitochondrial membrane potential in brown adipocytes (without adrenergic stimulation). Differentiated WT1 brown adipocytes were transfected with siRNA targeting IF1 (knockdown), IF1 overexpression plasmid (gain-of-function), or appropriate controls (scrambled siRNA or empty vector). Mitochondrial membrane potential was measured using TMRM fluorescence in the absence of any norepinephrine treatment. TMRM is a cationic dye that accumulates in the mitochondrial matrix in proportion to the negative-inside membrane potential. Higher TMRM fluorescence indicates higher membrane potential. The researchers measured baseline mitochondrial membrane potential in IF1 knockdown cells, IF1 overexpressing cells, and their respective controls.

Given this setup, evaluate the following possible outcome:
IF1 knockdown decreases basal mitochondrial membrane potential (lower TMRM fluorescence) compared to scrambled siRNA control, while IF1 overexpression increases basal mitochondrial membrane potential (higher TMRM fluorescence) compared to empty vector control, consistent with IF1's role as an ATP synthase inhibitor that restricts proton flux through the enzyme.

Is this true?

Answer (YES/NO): NO